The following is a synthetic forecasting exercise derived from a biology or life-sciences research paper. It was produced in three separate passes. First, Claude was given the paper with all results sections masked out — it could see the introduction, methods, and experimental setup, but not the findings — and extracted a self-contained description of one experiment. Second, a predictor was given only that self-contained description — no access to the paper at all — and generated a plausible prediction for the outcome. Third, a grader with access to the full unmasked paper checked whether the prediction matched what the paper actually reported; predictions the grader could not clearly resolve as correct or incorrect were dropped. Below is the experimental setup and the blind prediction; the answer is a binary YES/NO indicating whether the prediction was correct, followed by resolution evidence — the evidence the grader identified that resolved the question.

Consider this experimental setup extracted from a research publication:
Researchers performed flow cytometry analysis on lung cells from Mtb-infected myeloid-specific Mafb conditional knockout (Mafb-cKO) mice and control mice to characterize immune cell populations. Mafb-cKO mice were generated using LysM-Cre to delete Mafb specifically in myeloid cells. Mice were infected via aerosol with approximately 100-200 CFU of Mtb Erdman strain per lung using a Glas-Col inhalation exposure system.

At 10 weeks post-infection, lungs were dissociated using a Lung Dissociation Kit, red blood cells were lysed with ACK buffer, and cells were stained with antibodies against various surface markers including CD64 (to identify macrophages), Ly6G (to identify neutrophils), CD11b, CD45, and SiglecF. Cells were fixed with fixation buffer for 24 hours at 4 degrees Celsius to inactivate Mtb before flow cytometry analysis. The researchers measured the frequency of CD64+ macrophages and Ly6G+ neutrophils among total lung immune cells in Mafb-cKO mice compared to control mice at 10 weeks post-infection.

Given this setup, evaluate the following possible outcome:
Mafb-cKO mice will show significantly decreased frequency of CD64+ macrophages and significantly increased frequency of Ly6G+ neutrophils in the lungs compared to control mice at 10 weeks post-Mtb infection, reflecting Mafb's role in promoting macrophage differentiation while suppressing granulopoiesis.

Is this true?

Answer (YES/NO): NO